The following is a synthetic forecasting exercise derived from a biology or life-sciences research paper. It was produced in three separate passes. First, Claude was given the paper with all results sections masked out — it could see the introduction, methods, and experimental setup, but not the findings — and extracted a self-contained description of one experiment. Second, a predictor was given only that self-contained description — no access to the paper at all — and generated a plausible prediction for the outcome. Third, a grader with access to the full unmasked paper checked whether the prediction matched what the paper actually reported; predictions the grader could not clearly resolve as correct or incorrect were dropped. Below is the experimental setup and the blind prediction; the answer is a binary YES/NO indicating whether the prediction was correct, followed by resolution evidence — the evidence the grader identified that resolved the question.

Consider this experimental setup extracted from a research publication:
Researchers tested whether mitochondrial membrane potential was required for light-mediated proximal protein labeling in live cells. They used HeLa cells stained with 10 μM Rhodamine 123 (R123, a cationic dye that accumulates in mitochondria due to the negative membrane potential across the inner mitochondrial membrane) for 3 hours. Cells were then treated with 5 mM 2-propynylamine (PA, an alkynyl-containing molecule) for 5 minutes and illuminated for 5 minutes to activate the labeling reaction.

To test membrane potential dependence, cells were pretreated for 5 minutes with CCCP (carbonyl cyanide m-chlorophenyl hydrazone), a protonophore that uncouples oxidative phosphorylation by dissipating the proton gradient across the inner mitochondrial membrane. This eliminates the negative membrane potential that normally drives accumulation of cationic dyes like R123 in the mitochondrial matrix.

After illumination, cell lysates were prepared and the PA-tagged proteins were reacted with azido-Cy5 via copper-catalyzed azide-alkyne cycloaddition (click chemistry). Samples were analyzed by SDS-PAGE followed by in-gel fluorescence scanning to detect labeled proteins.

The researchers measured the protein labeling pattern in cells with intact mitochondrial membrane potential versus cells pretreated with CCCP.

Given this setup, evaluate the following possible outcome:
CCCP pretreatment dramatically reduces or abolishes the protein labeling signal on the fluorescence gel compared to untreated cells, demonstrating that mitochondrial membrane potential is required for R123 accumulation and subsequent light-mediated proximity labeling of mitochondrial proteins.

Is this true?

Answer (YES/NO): YES